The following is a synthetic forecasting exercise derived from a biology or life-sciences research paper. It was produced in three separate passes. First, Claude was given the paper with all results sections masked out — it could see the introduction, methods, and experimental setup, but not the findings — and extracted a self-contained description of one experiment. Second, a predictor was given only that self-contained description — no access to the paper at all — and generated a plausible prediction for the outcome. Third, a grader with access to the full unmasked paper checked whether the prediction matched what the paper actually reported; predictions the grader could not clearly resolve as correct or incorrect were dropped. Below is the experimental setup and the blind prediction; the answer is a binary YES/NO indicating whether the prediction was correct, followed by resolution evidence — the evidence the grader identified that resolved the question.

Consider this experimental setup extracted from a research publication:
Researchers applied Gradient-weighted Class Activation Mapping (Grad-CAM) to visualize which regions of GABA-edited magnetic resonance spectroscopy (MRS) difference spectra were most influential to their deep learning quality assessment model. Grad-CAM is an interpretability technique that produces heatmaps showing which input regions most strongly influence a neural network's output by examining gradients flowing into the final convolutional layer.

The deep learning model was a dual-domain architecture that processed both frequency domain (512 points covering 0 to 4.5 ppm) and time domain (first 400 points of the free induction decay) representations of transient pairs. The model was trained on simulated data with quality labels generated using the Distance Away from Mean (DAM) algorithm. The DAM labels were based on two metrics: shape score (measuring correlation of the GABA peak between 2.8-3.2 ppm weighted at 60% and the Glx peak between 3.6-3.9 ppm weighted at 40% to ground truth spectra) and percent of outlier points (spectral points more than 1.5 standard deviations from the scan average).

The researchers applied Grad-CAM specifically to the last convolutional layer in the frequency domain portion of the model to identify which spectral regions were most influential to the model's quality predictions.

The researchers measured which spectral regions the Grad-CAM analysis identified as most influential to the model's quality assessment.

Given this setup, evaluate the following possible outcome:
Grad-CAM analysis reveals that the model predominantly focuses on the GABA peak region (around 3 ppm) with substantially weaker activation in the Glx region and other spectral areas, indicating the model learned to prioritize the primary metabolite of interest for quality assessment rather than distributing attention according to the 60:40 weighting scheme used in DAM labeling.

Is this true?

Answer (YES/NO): NO